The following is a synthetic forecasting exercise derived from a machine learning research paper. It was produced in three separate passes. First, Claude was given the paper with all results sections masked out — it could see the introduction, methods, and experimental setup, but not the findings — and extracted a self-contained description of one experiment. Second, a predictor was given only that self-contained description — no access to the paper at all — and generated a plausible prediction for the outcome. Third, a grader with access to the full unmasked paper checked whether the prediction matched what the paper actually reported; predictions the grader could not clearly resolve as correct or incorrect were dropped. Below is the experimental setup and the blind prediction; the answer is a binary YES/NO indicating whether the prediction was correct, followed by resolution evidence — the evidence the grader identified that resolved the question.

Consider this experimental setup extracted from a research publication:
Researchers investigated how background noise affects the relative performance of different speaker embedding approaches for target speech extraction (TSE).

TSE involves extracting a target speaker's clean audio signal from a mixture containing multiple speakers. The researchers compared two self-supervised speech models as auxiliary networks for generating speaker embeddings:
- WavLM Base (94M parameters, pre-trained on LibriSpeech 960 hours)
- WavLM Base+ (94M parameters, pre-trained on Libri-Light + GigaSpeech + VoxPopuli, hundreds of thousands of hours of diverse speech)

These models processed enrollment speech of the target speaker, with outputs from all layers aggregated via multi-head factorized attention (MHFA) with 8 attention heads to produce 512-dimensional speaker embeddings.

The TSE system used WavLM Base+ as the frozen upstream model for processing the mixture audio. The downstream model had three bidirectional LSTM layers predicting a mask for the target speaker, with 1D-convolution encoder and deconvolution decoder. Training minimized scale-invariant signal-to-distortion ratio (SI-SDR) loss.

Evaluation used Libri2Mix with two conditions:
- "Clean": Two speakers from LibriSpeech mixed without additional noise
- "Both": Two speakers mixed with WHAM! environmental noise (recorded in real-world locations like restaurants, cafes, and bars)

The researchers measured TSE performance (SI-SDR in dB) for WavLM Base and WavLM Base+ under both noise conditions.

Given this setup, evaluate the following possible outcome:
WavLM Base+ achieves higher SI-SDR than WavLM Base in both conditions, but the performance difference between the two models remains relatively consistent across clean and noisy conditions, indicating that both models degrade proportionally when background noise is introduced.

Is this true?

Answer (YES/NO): NO